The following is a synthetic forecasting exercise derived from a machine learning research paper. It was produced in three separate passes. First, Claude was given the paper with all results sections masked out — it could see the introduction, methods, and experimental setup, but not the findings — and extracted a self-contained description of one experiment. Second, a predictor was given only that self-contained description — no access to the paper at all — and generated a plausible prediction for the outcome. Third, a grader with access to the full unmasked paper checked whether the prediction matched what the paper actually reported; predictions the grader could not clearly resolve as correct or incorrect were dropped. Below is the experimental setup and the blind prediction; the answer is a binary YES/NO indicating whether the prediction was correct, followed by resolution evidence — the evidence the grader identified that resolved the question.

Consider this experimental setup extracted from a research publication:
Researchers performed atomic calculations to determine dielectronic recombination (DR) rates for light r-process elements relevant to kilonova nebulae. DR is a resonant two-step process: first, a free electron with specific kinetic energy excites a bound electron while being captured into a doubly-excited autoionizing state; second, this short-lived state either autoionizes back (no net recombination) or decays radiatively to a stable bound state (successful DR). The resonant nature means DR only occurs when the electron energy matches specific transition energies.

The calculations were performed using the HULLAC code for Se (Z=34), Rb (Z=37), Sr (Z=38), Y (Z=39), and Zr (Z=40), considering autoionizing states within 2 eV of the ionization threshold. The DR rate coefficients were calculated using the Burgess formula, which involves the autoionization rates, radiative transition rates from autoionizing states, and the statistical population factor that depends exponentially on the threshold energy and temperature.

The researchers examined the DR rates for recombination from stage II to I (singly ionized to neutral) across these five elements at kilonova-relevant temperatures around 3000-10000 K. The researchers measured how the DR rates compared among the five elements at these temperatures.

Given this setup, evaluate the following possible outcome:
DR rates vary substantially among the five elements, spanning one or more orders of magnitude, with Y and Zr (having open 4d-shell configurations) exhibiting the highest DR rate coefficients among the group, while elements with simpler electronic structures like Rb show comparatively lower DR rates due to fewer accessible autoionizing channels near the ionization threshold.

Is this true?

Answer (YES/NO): YES